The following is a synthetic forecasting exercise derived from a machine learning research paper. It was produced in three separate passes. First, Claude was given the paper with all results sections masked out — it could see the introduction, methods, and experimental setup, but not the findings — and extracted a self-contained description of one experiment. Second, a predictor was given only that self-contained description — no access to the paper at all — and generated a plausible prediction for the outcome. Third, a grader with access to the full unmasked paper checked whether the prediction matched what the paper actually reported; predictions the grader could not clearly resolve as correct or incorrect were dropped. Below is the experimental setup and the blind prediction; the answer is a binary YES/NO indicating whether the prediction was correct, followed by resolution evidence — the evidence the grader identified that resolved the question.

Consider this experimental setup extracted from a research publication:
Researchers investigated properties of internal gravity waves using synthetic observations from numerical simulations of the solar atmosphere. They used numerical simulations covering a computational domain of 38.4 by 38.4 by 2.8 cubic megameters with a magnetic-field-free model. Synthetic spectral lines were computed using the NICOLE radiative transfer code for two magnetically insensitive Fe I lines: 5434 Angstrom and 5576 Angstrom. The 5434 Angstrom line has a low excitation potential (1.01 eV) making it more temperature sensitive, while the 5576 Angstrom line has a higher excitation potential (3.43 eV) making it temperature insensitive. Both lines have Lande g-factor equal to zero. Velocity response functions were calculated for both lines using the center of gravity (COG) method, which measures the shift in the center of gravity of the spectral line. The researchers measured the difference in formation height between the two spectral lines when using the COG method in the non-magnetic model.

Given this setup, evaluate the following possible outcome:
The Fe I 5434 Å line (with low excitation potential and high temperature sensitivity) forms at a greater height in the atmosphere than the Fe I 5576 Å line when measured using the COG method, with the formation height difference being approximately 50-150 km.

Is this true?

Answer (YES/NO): NO